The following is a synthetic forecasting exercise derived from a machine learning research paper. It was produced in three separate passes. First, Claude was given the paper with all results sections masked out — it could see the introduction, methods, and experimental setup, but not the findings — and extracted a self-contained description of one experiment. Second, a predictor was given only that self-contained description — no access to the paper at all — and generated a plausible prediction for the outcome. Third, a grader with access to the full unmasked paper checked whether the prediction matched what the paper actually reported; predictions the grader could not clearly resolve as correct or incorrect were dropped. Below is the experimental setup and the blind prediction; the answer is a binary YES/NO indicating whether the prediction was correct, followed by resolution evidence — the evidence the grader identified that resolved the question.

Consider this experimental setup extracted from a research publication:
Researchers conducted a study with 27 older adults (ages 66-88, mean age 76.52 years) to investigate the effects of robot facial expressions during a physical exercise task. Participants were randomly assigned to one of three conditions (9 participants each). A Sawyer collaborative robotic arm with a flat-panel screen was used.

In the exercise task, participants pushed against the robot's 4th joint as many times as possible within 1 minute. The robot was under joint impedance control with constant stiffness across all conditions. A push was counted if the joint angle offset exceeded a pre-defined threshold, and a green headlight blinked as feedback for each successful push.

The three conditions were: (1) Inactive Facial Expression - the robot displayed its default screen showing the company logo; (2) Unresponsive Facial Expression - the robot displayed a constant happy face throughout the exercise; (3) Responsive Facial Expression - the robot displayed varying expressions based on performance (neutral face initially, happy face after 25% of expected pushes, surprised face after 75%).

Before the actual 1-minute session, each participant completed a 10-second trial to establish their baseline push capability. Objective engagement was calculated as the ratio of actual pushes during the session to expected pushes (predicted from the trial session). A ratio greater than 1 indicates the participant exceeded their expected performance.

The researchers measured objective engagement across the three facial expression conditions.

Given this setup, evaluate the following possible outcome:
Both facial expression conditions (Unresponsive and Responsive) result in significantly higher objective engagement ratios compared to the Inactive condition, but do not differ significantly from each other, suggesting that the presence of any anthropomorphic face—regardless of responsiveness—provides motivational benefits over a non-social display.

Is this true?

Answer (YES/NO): NO